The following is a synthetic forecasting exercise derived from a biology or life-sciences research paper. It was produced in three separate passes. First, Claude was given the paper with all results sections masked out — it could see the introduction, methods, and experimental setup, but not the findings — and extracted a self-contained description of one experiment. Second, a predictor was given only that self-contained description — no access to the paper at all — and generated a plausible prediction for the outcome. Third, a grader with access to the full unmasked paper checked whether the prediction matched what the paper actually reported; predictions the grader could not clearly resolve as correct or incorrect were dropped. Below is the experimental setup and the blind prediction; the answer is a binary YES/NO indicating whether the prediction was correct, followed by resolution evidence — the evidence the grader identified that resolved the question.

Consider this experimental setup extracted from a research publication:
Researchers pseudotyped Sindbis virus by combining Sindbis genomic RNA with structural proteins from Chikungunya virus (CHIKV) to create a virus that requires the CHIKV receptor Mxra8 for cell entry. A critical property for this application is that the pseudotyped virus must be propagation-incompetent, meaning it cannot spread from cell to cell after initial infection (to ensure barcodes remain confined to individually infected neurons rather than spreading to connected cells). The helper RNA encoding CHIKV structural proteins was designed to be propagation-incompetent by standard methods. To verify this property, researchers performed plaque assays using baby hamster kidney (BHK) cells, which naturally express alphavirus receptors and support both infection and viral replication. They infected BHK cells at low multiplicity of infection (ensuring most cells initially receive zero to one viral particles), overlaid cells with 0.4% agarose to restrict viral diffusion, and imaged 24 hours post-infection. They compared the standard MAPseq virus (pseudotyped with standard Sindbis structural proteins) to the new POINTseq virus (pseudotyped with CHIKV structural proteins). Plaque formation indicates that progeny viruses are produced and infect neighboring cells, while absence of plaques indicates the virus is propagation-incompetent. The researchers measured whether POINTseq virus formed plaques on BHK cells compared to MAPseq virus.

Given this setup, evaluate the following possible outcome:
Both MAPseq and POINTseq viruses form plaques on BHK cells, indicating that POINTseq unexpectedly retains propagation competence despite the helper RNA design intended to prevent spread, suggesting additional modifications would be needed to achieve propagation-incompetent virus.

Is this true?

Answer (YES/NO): NO